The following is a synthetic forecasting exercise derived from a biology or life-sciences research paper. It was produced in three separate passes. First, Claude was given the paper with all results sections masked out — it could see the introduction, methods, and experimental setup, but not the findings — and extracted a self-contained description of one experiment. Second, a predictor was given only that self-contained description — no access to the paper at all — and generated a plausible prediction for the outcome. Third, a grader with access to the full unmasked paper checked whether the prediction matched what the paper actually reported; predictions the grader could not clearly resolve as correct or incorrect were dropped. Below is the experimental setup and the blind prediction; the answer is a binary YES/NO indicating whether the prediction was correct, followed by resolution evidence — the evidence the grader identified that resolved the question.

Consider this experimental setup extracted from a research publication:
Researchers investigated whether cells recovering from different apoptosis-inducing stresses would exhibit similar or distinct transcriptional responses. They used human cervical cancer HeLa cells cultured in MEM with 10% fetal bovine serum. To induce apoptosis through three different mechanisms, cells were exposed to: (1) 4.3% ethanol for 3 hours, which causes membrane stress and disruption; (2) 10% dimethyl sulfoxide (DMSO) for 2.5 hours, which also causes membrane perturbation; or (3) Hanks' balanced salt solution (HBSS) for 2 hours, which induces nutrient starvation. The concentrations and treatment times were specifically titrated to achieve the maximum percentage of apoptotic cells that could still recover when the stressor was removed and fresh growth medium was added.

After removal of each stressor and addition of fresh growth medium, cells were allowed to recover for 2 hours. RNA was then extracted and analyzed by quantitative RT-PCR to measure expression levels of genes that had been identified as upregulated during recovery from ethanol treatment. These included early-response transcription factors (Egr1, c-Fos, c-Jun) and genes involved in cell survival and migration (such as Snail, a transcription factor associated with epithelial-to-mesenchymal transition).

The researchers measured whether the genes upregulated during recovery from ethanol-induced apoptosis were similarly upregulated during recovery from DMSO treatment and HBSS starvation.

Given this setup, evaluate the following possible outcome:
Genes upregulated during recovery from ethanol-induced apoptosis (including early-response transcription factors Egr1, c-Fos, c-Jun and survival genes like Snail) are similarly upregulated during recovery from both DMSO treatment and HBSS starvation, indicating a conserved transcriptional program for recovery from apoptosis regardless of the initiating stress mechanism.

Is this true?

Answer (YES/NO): NO